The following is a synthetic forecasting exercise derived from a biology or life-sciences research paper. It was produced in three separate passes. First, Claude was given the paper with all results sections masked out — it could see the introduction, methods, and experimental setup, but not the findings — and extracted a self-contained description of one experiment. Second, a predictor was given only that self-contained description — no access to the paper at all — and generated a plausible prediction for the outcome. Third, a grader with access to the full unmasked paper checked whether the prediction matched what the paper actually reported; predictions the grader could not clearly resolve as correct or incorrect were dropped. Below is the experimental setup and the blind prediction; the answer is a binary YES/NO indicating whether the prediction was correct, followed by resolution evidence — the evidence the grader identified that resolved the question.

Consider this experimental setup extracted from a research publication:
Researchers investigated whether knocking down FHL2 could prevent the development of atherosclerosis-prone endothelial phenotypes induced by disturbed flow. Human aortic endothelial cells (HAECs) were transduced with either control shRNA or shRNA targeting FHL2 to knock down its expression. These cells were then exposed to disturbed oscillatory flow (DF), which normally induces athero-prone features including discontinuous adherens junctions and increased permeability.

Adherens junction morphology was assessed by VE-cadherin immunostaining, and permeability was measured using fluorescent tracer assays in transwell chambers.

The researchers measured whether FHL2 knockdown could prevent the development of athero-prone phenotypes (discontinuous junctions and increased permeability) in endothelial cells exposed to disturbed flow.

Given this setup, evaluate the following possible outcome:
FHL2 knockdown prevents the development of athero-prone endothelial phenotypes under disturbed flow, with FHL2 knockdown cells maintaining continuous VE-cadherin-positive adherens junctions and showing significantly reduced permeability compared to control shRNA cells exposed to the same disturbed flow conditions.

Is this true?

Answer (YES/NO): NO